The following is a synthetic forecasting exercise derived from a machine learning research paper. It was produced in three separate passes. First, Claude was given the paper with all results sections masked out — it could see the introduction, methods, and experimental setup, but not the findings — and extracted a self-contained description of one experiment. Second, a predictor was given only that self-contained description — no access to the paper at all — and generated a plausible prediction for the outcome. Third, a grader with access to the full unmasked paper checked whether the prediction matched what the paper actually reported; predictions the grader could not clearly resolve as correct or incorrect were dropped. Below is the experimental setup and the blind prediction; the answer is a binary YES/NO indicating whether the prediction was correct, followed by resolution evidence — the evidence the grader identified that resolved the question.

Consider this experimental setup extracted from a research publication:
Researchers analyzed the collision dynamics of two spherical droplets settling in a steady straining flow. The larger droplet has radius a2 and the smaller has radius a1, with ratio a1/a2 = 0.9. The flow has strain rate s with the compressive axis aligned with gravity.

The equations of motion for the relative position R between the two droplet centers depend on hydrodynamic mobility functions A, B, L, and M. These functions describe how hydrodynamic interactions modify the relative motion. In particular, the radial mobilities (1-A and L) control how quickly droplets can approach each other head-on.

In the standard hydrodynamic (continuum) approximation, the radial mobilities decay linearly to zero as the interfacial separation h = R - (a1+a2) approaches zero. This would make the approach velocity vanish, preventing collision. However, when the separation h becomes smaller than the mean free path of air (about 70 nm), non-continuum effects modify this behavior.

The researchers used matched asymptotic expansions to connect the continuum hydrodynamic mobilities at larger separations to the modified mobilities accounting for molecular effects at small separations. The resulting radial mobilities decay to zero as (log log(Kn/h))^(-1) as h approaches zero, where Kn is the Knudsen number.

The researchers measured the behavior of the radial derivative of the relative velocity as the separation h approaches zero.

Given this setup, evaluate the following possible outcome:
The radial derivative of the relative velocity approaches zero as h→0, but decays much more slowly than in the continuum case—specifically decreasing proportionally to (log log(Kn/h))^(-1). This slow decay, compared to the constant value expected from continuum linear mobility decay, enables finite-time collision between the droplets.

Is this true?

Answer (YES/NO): NO